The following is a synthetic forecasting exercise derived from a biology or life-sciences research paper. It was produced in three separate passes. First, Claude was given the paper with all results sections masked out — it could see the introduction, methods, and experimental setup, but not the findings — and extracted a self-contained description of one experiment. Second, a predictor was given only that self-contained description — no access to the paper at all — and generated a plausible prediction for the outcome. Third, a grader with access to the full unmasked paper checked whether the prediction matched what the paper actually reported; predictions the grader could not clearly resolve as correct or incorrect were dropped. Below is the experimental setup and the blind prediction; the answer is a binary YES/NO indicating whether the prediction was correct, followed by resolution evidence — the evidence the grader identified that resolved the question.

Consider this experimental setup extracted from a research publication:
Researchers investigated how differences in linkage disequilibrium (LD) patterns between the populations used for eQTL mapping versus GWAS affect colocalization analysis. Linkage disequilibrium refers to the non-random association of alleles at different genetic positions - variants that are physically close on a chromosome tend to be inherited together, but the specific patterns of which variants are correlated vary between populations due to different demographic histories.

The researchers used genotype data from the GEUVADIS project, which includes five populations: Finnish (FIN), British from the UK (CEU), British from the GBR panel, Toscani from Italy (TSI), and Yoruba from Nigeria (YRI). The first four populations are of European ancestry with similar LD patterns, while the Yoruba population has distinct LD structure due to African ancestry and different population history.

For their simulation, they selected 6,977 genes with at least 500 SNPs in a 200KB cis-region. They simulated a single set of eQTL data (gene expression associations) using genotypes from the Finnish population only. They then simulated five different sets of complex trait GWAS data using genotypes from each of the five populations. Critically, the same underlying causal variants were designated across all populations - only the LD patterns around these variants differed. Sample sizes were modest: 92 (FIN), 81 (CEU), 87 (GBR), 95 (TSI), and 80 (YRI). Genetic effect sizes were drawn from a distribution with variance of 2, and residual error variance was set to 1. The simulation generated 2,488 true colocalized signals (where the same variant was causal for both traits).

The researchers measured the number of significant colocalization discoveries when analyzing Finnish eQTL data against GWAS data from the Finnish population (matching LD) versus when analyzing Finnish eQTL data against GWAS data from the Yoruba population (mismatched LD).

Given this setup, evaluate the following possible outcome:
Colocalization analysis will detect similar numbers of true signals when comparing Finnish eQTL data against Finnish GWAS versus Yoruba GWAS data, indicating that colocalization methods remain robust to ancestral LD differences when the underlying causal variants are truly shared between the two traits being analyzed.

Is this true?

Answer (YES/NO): NO